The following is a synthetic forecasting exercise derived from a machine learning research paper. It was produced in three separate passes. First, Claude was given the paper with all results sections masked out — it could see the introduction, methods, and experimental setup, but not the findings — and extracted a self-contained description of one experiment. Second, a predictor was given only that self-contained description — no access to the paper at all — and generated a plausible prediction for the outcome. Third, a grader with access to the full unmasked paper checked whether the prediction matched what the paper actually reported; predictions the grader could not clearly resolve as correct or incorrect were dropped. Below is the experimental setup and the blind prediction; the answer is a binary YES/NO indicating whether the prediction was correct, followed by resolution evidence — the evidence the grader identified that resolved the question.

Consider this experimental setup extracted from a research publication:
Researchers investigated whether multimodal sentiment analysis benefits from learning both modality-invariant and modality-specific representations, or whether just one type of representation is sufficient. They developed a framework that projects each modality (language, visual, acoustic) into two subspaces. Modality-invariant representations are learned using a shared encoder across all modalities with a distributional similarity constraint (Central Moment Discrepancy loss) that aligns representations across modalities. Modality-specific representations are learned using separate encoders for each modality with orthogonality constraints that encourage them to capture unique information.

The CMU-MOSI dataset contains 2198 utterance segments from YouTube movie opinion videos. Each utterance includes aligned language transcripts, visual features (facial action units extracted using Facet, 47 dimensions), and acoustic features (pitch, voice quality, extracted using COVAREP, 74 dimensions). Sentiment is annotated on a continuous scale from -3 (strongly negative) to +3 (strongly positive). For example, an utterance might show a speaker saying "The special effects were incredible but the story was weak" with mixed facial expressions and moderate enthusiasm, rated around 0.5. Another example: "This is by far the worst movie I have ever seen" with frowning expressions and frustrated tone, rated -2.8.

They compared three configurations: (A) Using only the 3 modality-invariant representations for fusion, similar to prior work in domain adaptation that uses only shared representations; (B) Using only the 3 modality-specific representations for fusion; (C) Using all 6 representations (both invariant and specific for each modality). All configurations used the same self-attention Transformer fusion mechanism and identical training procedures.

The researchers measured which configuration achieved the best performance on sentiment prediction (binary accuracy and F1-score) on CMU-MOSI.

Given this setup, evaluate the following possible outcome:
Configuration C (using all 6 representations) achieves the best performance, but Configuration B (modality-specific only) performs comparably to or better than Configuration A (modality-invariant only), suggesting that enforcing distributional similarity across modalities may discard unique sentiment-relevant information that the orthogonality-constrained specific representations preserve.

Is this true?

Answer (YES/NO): NO